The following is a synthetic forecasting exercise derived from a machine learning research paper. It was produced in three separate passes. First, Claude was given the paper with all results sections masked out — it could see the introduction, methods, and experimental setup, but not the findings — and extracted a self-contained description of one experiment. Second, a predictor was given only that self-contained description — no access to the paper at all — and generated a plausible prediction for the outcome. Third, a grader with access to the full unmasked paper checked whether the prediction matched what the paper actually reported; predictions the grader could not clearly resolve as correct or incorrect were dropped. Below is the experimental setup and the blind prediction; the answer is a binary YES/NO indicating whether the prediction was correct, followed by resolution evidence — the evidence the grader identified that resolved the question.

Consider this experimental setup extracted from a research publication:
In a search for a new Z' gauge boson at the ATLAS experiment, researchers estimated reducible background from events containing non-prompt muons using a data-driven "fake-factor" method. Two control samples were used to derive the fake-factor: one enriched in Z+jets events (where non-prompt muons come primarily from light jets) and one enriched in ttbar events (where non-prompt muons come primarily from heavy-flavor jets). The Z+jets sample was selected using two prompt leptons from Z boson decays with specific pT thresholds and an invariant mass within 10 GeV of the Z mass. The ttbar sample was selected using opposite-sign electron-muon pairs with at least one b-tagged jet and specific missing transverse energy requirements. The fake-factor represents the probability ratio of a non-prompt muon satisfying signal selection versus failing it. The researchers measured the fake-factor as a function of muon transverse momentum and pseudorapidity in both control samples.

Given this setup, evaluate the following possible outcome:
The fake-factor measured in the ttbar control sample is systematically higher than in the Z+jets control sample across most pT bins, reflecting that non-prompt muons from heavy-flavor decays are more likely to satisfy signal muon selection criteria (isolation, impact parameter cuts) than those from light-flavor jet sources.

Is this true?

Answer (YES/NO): NO